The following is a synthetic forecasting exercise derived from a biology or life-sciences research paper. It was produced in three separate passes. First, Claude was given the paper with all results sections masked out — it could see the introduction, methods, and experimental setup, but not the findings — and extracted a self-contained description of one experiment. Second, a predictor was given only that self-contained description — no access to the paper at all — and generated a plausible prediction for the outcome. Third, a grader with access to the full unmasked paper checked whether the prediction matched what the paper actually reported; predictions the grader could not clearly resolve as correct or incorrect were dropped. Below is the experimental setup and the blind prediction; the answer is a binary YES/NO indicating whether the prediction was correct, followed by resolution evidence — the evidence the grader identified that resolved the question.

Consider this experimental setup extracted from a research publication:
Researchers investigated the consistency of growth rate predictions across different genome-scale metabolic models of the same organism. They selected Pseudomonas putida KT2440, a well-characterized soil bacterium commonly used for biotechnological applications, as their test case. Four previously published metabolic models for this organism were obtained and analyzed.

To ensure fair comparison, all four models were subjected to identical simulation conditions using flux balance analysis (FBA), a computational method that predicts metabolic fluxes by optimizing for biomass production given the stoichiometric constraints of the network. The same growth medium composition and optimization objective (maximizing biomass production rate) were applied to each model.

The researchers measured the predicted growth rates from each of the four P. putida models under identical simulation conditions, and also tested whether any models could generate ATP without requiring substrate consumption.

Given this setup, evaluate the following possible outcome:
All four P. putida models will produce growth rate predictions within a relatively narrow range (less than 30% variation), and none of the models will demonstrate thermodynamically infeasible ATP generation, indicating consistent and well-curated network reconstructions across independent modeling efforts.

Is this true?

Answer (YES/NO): NO